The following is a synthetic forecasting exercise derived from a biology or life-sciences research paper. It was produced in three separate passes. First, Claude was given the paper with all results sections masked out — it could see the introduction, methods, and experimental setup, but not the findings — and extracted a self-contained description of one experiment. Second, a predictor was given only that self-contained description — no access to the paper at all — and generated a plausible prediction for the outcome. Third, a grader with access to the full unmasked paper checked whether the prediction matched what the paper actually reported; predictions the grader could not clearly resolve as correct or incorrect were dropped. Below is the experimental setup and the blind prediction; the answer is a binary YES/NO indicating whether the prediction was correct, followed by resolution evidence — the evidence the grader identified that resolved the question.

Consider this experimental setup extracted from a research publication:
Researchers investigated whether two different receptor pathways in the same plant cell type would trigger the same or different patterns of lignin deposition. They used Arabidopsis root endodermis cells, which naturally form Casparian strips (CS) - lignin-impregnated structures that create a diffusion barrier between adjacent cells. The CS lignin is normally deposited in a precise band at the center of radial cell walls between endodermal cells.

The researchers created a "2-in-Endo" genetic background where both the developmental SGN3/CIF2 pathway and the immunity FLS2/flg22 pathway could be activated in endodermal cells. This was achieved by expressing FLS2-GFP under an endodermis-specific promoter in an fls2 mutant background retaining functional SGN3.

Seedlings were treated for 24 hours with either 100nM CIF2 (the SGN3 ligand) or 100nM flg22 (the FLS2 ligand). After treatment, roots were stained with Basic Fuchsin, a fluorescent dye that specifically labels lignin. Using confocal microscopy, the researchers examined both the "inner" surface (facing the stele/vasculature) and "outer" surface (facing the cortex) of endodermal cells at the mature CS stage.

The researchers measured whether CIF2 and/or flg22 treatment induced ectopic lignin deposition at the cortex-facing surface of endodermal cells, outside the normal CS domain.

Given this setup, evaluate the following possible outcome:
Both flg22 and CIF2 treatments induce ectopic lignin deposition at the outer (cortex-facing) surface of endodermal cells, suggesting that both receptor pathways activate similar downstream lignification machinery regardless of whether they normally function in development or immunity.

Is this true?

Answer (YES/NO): YES